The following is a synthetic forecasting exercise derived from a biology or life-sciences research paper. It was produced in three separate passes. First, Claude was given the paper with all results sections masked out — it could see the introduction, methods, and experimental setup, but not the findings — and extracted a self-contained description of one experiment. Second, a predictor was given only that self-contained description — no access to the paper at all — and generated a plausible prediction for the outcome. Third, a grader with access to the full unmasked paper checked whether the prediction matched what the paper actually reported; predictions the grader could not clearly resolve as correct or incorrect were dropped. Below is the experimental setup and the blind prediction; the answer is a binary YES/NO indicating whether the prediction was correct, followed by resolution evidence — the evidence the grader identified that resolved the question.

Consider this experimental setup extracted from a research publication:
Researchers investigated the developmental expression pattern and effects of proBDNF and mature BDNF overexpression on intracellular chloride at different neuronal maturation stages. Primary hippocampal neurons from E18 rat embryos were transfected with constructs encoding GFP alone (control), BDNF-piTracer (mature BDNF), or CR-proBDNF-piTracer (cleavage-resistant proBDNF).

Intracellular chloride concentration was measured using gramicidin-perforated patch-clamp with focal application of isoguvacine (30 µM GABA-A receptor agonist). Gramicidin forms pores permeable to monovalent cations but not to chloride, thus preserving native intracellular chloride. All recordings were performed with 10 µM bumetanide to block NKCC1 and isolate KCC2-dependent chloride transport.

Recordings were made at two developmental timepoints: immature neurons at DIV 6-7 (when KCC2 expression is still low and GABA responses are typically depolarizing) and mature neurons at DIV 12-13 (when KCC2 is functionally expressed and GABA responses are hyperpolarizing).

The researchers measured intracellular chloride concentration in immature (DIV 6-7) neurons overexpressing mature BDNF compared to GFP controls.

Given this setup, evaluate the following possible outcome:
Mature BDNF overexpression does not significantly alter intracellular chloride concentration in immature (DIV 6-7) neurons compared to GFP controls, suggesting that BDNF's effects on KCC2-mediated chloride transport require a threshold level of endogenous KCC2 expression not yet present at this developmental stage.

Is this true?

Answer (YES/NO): YES